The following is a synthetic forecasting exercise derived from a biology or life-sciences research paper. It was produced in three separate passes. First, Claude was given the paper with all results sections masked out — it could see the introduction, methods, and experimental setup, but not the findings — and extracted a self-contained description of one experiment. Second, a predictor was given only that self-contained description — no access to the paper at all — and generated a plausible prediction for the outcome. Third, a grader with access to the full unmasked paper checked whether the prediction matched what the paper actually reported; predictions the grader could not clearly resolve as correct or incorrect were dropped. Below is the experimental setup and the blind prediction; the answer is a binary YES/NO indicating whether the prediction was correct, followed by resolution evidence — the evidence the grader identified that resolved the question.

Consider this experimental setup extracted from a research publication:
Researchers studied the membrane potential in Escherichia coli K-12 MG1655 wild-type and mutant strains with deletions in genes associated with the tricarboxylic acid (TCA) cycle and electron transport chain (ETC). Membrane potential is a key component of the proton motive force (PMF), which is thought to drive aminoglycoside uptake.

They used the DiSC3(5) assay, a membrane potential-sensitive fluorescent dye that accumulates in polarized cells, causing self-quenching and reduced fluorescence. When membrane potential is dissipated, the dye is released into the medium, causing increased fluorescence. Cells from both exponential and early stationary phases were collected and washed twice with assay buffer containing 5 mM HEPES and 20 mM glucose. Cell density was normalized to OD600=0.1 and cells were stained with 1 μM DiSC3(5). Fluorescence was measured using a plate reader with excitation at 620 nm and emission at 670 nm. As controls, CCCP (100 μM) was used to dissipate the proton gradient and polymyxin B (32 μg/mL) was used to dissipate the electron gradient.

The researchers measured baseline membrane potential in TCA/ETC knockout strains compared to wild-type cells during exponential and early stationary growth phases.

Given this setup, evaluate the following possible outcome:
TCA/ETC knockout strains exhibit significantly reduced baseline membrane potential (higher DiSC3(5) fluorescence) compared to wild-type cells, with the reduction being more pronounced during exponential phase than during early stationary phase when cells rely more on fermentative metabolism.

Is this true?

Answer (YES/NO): NO